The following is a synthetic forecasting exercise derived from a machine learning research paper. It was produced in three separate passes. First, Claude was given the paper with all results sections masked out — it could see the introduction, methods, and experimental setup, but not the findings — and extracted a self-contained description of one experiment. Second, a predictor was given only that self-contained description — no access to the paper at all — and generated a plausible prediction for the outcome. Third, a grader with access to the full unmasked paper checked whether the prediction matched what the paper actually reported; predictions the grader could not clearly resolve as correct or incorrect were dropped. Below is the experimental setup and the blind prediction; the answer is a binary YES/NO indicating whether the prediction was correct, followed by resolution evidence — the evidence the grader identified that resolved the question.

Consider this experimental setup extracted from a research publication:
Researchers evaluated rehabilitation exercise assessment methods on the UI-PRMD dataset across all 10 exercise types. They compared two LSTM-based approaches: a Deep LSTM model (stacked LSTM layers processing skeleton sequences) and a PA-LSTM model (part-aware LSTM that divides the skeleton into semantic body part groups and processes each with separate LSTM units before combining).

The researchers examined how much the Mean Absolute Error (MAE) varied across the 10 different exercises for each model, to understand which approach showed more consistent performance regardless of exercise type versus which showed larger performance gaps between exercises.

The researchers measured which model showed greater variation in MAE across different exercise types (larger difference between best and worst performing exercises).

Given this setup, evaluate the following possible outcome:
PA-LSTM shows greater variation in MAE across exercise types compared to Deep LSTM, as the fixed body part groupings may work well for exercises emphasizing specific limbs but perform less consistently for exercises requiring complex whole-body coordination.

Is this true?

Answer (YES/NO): NO